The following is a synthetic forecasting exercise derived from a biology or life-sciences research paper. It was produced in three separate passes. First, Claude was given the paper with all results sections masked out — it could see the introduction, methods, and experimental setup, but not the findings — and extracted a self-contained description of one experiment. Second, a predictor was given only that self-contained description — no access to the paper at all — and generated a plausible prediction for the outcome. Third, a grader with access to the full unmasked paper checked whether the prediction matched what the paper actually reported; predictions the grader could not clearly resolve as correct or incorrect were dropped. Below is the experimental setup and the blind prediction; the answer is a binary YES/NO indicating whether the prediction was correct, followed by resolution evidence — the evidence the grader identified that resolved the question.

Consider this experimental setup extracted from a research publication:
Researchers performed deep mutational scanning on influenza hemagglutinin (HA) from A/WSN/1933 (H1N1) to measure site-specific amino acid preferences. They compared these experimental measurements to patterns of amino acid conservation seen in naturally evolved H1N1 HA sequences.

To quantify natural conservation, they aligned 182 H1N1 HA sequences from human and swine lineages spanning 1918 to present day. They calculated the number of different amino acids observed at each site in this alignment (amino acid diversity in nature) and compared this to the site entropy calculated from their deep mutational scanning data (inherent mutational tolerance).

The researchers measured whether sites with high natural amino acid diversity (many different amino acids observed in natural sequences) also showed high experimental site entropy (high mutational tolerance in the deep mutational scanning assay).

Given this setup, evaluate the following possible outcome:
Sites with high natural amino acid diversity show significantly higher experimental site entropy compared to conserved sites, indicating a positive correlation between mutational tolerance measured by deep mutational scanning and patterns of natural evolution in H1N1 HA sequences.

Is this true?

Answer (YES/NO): YES